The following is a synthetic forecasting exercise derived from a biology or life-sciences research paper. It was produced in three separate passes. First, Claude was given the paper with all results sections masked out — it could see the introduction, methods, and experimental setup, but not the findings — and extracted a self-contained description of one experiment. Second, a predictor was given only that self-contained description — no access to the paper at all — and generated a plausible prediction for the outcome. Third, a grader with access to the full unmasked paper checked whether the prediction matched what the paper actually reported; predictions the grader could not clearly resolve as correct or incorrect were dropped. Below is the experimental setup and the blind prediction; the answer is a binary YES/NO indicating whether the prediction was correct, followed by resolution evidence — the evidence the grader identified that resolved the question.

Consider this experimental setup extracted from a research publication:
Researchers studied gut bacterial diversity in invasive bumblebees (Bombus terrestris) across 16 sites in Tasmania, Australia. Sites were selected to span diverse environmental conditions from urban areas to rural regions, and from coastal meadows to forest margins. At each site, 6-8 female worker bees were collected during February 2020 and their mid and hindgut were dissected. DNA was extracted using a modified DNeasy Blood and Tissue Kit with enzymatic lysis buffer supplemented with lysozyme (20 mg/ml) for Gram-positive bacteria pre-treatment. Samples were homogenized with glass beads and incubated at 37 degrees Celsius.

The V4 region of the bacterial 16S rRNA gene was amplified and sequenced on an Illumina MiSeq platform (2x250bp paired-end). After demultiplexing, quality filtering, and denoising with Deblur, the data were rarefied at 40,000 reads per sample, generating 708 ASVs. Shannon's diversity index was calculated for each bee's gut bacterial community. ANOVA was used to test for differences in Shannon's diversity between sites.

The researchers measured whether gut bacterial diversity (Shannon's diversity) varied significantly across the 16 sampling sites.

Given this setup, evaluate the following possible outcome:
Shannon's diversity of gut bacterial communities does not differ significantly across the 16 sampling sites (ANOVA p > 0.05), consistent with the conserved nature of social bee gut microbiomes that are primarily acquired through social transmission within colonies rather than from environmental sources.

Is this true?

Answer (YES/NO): NO